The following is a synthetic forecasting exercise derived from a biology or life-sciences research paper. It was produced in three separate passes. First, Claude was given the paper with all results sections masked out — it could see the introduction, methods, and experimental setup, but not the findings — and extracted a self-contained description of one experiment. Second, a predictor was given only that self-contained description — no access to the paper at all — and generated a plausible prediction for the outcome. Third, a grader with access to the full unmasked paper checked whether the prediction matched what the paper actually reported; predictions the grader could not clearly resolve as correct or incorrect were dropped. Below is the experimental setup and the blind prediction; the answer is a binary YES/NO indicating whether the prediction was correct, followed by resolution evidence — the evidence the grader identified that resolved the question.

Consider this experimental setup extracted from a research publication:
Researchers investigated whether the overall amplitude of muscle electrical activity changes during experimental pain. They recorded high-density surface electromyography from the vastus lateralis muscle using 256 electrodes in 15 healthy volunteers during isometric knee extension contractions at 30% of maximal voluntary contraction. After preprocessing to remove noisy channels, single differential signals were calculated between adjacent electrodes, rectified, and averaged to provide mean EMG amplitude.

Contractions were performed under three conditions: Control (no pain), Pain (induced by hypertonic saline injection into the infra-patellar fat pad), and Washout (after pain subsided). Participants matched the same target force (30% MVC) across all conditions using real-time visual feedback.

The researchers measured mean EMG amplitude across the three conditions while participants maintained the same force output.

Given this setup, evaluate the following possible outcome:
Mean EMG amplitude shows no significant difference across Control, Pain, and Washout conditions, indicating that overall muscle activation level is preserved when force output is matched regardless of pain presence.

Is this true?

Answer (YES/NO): YES